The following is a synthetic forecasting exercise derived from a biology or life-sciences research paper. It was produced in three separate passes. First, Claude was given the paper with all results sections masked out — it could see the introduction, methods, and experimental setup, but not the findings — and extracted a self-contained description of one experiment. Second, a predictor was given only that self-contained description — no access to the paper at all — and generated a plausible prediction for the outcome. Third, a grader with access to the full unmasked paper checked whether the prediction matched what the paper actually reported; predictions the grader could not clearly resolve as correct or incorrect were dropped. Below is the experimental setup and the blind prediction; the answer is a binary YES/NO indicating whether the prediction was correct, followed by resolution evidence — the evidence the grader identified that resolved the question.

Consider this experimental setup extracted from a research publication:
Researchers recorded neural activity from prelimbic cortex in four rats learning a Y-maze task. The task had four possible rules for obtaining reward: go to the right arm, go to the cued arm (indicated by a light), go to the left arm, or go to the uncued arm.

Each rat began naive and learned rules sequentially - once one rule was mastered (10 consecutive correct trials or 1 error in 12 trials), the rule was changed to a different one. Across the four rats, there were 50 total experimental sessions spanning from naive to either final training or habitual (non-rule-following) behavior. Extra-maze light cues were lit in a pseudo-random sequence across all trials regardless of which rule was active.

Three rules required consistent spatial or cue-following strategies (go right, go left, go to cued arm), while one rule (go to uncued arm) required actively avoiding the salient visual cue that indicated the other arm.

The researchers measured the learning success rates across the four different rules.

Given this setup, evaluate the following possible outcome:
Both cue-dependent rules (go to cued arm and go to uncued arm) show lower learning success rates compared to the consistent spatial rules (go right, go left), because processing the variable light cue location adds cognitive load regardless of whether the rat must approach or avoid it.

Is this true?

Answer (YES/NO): NO